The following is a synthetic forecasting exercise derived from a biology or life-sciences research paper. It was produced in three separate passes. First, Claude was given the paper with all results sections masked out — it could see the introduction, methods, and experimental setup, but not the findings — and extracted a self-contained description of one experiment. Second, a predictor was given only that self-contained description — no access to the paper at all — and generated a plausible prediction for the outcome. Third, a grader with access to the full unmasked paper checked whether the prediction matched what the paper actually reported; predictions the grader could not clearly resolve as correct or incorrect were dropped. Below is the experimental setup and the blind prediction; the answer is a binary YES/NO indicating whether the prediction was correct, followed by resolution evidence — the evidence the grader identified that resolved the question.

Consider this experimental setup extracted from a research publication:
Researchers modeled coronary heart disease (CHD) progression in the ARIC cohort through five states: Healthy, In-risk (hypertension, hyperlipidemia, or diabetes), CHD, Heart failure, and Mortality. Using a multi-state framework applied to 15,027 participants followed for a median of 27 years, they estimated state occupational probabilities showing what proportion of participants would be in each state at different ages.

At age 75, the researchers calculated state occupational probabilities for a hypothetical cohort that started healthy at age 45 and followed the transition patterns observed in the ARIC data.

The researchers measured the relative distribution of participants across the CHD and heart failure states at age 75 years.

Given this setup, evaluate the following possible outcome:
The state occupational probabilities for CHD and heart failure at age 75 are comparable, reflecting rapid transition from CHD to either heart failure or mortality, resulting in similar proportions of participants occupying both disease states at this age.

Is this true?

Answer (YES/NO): NO